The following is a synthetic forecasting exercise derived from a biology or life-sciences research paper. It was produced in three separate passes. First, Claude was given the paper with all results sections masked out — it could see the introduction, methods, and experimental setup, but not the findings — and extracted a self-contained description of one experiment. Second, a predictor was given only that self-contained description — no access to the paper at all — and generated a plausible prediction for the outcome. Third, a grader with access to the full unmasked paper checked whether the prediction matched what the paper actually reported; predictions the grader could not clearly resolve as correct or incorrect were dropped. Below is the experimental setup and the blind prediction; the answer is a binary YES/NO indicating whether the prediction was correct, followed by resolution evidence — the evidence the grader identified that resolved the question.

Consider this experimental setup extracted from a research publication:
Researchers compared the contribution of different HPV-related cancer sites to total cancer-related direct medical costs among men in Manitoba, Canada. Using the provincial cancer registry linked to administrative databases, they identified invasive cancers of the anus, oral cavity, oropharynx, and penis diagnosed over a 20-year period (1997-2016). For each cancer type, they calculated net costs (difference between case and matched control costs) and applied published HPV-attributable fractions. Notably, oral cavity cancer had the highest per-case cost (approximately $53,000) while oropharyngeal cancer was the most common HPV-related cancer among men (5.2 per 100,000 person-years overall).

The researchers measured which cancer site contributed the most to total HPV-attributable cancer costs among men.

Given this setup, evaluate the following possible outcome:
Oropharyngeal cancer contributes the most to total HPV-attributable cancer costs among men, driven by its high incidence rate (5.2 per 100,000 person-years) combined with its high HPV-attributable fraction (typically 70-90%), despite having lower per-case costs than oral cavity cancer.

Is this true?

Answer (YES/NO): YES